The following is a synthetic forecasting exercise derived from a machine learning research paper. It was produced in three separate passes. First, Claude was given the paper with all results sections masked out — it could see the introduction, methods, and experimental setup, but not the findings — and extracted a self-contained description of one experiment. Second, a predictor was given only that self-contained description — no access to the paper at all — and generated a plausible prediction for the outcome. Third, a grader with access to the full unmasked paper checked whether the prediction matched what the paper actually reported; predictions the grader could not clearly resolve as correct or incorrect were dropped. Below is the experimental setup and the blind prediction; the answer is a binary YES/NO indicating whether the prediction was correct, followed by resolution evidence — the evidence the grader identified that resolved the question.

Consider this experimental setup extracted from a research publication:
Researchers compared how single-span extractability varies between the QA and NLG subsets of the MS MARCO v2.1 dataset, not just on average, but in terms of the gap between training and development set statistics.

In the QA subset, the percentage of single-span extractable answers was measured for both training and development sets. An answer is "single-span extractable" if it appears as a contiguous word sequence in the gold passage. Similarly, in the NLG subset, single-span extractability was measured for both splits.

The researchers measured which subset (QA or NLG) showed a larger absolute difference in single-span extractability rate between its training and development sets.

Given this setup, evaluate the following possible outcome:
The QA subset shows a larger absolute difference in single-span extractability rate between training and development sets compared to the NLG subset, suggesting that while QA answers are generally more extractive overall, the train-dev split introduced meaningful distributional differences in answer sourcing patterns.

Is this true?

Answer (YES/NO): YES